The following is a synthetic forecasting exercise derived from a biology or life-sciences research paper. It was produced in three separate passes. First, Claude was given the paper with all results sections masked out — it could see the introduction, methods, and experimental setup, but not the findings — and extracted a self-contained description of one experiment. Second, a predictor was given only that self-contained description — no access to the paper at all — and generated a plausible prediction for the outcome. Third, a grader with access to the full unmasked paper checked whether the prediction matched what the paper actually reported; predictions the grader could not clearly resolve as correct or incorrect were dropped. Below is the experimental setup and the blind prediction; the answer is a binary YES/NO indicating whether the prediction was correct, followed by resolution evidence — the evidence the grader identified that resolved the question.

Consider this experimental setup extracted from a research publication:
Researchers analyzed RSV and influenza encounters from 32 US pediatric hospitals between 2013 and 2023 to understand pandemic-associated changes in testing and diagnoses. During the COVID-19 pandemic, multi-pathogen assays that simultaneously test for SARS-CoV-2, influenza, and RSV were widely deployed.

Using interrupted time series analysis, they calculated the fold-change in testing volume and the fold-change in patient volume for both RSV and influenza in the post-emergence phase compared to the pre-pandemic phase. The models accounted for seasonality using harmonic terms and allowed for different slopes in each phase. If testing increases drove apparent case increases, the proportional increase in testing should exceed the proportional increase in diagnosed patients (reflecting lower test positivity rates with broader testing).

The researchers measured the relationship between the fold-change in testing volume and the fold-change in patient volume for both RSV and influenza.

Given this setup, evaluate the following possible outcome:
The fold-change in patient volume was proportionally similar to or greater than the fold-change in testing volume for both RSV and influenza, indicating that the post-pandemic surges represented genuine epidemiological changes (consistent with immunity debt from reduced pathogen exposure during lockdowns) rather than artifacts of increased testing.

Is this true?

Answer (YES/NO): NO